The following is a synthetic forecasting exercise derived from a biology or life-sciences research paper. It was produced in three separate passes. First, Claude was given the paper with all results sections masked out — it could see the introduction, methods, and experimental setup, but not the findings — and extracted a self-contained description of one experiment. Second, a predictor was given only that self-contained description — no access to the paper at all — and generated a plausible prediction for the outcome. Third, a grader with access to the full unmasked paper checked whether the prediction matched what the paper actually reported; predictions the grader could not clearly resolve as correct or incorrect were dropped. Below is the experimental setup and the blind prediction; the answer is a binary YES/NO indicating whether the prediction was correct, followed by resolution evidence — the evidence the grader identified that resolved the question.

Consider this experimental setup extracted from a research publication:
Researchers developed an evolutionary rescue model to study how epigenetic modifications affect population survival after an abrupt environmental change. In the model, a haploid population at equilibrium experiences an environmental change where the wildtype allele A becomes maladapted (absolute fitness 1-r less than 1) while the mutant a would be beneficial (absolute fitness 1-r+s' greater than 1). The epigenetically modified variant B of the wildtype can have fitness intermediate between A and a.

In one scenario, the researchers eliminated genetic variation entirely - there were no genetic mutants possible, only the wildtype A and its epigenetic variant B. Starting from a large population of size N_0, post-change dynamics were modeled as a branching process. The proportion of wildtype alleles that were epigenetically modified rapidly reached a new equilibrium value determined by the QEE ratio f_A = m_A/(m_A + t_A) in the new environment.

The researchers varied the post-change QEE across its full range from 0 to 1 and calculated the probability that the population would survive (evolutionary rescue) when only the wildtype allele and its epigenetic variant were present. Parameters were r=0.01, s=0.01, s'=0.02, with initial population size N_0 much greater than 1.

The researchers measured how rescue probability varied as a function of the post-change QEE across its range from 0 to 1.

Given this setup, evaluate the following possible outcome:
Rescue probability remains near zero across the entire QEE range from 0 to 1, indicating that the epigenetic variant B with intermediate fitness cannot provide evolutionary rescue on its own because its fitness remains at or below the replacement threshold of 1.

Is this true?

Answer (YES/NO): NO